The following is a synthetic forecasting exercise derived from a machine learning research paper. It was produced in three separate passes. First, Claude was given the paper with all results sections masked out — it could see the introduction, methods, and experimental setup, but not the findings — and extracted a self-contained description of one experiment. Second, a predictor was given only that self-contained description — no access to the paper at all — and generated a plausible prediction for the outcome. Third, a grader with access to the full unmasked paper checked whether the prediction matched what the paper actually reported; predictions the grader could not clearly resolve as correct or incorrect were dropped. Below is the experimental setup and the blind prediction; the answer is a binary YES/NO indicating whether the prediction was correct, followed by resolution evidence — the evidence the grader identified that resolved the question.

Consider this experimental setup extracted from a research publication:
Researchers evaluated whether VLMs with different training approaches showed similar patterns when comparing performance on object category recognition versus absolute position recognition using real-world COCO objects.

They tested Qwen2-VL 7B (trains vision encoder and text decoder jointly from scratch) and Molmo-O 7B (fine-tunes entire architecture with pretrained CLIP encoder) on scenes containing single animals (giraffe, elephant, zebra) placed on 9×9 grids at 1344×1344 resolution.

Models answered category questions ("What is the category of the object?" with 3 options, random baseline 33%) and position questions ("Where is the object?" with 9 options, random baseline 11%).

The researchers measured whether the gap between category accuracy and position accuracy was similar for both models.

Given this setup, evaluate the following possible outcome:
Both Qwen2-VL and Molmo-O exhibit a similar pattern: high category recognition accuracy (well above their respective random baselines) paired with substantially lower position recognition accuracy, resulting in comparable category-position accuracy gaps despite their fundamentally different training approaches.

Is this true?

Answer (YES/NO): NO